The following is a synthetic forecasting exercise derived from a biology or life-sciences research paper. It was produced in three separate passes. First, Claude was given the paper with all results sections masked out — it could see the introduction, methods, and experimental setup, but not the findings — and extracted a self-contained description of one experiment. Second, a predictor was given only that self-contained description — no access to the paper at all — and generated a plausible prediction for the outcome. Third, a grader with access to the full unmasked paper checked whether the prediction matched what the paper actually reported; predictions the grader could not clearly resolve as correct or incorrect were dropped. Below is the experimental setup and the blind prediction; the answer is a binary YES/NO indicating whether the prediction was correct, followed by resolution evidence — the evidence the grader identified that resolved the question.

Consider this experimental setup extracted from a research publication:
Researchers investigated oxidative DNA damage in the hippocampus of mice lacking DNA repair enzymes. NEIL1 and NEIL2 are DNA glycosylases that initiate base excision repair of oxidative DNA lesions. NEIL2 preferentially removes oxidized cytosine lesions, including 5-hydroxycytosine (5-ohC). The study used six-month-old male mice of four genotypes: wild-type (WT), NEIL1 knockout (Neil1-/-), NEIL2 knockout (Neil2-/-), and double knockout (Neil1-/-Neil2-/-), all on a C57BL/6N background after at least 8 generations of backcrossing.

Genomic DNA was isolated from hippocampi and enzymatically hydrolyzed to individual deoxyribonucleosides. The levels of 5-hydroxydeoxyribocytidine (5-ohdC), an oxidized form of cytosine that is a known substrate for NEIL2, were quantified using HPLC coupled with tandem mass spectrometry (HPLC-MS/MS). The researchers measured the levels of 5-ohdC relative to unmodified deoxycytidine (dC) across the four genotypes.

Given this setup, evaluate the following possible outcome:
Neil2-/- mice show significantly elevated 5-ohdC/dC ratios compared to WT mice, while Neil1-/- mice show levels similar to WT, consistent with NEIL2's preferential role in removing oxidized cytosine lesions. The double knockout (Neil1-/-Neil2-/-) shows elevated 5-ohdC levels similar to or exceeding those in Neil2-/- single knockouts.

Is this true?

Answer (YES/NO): NO